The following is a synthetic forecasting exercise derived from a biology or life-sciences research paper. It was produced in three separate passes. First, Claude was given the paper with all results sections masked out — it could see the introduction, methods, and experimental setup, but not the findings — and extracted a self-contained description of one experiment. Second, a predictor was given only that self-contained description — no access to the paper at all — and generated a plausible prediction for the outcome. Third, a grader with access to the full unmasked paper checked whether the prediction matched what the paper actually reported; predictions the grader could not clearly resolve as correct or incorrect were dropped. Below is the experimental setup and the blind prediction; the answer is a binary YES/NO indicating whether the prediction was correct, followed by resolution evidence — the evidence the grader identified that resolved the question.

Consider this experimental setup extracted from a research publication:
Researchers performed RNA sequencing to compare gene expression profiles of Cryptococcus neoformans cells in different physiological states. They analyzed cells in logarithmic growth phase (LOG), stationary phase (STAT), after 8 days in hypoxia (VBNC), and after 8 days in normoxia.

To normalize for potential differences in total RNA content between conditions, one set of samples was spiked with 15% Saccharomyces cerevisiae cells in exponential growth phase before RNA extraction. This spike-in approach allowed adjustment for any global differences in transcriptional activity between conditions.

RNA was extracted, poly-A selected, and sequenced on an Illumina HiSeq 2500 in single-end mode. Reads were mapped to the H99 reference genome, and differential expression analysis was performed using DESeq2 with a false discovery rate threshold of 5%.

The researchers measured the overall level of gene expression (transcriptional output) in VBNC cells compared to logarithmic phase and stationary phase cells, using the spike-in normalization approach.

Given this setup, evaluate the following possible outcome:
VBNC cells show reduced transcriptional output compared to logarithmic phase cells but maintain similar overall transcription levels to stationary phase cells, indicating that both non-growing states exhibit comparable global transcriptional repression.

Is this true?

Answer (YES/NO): NO